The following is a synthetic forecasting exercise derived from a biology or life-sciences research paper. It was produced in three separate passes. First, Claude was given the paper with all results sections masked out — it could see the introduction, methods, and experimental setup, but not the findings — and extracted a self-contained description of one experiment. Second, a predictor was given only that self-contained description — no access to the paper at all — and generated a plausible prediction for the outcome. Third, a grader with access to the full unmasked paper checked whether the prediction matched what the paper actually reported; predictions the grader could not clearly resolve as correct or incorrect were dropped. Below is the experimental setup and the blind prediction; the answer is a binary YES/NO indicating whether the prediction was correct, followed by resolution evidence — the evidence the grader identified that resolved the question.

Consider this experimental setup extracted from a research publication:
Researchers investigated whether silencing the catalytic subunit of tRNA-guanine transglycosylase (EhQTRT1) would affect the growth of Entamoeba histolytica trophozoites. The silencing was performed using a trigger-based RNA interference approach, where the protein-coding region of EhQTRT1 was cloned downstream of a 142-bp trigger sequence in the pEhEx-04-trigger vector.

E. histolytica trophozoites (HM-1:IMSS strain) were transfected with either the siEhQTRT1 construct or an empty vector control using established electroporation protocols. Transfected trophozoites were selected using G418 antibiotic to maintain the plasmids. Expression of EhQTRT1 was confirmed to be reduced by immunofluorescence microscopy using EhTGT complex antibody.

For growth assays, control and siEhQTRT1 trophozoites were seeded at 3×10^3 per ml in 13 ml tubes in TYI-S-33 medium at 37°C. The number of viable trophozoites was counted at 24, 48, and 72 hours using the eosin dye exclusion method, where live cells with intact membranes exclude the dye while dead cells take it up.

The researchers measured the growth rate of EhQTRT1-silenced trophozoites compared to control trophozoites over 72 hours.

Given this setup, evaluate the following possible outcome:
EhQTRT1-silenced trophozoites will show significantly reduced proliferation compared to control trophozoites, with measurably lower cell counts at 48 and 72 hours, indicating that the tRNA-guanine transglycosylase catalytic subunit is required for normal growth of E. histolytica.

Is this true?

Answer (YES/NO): YES